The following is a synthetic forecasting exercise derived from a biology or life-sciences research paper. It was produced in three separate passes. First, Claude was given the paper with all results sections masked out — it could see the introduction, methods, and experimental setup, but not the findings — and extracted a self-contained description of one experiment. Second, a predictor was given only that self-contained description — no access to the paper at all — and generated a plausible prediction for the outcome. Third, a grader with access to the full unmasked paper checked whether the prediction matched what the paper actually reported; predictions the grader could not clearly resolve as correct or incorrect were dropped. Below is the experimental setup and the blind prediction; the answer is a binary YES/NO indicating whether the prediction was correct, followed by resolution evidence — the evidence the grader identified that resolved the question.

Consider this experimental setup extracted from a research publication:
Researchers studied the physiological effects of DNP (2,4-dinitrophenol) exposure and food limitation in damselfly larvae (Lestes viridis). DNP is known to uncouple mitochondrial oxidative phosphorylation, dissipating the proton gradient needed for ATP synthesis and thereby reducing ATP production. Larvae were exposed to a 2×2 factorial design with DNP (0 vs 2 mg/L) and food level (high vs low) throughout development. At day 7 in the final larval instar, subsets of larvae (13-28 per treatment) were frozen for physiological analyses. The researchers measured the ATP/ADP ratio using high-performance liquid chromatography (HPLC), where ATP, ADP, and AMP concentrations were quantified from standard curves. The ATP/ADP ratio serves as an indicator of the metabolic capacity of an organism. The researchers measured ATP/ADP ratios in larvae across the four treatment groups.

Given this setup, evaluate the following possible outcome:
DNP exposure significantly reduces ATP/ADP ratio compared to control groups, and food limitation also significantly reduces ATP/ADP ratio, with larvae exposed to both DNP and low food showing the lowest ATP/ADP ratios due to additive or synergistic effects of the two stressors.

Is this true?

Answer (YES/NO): NO